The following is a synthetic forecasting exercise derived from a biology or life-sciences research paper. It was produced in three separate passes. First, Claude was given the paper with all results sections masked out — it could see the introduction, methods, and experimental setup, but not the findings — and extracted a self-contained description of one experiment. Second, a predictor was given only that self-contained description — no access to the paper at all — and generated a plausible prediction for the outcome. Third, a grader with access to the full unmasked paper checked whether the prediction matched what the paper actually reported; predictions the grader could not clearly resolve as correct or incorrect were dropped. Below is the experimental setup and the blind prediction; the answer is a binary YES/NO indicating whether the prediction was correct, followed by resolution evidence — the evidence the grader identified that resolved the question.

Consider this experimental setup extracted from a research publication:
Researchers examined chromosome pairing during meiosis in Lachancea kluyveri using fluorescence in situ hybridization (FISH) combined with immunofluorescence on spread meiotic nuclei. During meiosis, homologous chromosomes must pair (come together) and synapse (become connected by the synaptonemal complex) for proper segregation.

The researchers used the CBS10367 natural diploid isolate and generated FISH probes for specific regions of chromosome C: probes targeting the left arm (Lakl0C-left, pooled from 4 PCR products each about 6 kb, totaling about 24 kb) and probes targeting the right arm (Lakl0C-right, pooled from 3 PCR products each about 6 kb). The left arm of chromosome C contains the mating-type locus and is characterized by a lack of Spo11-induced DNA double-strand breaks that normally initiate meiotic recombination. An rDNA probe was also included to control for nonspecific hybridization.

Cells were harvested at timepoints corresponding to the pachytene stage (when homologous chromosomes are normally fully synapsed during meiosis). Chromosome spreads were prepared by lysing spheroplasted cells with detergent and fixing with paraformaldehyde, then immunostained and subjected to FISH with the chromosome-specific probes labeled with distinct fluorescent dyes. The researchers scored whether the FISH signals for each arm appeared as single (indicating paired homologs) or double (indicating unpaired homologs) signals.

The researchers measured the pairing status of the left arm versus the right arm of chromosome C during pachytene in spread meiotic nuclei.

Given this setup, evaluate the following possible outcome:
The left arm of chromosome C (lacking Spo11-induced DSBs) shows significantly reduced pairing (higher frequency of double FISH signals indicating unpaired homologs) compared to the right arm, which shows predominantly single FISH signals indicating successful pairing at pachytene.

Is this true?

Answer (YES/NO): YES